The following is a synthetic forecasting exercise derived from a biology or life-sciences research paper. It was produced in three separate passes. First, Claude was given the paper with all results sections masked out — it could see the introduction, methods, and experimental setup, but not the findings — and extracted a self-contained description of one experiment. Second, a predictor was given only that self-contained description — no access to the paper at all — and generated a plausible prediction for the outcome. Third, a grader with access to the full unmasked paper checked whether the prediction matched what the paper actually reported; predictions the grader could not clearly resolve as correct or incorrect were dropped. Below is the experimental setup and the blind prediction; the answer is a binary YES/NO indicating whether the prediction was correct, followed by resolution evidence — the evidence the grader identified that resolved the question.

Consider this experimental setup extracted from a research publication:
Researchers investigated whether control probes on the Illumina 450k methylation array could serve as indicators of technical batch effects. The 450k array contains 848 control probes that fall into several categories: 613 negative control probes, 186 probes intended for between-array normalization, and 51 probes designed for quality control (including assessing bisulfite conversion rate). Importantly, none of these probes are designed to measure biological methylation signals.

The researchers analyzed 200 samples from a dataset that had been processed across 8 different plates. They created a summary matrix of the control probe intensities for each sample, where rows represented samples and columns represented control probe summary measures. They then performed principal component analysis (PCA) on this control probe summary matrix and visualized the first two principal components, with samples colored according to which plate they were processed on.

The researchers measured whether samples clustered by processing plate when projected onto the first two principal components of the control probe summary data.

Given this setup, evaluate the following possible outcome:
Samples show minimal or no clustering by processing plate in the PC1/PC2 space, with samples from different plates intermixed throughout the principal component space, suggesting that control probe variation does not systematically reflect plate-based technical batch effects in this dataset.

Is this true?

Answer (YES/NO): NO